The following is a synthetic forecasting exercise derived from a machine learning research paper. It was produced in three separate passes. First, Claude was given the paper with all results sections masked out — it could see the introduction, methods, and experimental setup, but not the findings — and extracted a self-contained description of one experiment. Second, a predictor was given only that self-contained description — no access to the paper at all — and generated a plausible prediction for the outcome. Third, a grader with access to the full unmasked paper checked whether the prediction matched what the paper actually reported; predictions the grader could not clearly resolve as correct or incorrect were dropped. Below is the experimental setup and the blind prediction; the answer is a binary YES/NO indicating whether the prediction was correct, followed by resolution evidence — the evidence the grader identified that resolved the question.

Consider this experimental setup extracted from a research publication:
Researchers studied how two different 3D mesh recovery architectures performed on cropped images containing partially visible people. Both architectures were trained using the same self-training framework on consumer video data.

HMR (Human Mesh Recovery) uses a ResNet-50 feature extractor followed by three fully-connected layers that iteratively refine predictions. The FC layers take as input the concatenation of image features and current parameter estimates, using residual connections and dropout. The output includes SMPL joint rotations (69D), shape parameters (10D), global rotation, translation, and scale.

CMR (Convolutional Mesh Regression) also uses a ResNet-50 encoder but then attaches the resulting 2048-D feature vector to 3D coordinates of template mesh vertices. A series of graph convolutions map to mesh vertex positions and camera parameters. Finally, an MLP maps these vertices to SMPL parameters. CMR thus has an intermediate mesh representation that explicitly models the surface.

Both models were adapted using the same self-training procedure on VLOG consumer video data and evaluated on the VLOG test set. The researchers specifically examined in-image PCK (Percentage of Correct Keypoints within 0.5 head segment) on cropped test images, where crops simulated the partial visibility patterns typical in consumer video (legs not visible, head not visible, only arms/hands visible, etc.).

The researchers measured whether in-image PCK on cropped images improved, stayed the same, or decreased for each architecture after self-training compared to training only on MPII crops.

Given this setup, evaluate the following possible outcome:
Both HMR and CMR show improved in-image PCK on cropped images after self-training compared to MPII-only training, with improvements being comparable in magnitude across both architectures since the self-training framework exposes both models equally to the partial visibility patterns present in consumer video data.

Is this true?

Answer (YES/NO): NO